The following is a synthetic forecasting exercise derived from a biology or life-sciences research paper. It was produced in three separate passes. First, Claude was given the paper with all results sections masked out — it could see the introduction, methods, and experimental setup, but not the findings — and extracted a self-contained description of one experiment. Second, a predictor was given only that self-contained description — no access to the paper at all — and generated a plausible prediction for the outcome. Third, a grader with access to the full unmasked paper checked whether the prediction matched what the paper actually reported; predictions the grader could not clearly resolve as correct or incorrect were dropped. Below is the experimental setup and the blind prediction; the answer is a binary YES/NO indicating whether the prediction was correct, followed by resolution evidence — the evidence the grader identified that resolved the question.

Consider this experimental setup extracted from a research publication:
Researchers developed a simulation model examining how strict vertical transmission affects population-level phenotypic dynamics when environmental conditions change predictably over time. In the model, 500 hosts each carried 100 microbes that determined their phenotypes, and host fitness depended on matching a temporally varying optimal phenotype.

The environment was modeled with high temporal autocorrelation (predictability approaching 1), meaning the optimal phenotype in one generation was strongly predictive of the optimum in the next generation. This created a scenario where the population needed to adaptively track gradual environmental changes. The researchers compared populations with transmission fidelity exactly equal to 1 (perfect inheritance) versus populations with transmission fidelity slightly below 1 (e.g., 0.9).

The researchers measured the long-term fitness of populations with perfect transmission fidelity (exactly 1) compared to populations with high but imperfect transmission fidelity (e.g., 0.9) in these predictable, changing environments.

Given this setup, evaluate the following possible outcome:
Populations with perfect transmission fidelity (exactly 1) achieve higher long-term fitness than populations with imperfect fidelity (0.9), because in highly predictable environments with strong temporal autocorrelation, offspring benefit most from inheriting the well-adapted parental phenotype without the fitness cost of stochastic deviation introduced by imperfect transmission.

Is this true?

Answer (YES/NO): NO